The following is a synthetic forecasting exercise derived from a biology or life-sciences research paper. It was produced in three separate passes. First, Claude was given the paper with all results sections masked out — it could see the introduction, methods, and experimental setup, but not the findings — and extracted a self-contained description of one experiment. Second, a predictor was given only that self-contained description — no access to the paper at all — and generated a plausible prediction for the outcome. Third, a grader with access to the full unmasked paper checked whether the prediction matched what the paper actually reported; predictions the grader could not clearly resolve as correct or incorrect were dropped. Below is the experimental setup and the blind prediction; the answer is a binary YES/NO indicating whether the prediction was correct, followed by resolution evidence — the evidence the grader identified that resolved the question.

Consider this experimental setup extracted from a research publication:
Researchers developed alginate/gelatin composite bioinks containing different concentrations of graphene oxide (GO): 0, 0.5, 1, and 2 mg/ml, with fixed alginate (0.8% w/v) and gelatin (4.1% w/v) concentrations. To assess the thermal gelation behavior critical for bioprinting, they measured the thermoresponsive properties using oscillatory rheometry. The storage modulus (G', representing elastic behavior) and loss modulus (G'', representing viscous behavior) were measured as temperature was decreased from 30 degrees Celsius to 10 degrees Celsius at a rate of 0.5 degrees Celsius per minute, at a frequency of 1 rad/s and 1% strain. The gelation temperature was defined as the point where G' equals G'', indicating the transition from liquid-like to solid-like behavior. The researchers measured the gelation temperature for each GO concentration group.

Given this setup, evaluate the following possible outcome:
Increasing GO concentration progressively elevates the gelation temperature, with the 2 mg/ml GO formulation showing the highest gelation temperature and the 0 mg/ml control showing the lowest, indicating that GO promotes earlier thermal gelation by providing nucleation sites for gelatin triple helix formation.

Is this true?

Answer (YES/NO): NO